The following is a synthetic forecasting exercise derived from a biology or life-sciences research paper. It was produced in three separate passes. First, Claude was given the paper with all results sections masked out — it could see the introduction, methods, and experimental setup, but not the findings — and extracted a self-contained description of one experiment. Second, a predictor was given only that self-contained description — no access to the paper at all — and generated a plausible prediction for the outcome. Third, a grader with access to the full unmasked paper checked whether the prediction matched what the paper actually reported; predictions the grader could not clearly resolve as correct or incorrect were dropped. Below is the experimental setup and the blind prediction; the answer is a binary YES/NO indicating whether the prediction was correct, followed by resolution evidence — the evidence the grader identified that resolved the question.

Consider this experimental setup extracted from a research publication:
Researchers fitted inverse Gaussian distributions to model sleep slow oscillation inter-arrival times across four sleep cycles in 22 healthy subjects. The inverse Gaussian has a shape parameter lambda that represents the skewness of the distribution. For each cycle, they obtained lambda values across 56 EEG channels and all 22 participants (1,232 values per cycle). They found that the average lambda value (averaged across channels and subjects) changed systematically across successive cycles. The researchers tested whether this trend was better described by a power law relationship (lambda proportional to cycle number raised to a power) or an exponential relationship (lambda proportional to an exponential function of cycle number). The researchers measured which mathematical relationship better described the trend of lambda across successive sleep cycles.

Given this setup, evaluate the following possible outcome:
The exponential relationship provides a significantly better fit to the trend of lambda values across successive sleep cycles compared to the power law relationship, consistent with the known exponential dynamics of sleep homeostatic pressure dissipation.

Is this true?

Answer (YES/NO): YES